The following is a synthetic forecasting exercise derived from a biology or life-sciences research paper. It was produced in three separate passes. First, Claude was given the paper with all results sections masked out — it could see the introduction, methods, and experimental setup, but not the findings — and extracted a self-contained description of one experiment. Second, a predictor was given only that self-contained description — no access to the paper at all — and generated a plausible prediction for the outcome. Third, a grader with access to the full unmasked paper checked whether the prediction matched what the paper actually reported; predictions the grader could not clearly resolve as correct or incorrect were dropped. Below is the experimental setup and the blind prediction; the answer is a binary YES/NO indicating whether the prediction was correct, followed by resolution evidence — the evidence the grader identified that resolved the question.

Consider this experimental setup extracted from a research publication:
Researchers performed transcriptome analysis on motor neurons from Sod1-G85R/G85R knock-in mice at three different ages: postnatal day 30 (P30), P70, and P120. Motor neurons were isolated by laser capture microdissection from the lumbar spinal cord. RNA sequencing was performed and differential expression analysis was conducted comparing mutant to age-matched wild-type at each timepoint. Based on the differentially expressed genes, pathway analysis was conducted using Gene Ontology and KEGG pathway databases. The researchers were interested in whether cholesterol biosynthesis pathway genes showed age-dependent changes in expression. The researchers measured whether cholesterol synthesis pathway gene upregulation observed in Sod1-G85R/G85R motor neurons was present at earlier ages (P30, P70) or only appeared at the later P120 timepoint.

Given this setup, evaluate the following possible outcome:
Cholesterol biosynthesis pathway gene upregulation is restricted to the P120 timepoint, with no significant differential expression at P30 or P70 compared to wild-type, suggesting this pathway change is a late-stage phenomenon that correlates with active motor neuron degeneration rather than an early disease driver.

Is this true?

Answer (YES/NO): NO